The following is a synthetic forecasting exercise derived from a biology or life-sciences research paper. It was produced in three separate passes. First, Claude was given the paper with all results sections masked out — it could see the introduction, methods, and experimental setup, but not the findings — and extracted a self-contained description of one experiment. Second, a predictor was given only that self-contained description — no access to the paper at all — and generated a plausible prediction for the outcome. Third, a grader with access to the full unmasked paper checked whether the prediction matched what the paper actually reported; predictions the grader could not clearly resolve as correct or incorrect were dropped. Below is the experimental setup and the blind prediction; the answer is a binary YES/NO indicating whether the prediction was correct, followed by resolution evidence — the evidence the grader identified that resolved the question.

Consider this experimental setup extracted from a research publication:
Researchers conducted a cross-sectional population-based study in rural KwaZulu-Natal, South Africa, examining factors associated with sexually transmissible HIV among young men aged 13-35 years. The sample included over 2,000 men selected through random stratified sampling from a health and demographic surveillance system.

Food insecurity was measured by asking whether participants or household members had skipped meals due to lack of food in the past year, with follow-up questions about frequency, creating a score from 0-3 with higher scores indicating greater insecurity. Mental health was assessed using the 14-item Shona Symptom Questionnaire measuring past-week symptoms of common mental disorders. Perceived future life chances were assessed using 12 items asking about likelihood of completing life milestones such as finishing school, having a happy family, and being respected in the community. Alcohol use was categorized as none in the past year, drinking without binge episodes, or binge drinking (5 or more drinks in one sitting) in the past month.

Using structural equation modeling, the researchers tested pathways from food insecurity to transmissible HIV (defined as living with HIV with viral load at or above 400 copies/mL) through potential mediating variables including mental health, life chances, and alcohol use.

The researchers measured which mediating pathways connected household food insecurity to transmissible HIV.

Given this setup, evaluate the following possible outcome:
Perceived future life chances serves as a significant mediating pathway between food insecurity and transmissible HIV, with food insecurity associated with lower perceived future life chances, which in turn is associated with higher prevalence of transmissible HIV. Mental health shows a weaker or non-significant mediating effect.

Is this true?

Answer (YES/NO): NO